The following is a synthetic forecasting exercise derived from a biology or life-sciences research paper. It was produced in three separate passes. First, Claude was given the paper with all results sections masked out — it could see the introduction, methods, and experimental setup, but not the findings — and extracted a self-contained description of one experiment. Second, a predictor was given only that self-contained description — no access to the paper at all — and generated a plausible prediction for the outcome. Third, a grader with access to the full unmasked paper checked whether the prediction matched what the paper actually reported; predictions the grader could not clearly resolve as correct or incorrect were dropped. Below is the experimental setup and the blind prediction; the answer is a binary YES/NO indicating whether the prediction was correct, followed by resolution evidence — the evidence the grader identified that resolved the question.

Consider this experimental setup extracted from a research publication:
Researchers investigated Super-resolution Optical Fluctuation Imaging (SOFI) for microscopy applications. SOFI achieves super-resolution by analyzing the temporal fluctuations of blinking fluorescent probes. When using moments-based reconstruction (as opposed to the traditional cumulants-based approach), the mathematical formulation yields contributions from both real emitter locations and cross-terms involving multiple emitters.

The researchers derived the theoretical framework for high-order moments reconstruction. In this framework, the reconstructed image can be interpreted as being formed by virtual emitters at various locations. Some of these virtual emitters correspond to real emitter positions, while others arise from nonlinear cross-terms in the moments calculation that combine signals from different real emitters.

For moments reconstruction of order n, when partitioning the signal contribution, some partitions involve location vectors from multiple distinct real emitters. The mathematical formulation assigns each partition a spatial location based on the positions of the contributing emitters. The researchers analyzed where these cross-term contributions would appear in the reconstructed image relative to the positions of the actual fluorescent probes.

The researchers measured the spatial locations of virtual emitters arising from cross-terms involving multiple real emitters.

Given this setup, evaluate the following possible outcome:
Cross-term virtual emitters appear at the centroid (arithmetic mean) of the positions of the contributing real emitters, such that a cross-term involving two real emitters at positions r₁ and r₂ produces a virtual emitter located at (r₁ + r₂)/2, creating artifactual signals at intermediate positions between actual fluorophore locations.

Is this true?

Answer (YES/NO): NO